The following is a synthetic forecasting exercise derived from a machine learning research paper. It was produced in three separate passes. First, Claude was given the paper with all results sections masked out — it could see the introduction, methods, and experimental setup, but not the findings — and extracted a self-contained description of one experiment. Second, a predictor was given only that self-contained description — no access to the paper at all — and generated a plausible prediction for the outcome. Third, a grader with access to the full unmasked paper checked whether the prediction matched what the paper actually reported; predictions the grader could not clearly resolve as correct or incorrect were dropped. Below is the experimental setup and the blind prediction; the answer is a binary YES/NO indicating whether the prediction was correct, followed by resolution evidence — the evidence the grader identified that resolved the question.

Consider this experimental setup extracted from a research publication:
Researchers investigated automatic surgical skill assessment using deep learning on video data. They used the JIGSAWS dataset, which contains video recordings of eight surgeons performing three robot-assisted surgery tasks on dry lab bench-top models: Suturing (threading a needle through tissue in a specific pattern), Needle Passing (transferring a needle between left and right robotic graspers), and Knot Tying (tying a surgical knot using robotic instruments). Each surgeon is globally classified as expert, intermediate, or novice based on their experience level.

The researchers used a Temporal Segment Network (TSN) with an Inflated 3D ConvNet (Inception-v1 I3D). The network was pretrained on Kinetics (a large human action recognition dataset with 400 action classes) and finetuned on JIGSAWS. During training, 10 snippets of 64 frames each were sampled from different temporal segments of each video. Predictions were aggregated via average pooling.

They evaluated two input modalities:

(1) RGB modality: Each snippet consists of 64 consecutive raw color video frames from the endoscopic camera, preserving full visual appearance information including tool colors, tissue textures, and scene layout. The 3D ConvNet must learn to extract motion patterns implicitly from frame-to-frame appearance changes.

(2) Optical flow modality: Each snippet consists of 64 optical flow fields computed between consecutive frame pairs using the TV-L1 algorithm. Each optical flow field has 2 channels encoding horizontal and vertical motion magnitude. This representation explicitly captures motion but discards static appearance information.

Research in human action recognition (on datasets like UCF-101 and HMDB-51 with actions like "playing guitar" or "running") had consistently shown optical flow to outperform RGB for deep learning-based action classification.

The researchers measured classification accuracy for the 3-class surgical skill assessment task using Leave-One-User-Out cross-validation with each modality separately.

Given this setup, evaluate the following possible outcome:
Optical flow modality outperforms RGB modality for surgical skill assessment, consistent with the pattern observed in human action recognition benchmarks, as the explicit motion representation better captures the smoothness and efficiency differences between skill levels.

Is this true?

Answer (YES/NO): NO